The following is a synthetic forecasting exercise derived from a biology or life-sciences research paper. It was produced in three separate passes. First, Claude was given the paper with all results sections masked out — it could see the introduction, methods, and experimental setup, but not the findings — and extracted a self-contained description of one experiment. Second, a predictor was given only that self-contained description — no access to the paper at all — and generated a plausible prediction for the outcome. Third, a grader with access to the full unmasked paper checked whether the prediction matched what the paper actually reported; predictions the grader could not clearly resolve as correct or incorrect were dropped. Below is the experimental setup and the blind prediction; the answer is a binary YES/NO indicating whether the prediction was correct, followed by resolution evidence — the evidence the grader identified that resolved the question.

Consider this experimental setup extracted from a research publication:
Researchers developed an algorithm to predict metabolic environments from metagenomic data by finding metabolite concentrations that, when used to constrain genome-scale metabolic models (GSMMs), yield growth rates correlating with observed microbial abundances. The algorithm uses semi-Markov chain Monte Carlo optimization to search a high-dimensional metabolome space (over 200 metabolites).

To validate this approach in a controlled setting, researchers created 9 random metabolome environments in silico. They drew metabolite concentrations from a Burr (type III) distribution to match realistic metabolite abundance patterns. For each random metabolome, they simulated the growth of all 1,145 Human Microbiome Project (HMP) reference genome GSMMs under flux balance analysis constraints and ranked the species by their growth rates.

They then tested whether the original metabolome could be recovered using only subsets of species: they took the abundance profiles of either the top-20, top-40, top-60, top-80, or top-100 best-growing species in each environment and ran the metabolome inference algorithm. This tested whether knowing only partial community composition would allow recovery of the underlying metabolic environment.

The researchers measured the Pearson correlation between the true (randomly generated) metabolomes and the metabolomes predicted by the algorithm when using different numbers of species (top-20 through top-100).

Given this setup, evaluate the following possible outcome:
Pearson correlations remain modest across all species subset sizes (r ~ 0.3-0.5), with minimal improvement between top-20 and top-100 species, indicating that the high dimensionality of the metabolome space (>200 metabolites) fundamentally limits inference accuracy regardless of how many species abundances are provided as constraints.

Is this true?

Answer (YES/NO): NO